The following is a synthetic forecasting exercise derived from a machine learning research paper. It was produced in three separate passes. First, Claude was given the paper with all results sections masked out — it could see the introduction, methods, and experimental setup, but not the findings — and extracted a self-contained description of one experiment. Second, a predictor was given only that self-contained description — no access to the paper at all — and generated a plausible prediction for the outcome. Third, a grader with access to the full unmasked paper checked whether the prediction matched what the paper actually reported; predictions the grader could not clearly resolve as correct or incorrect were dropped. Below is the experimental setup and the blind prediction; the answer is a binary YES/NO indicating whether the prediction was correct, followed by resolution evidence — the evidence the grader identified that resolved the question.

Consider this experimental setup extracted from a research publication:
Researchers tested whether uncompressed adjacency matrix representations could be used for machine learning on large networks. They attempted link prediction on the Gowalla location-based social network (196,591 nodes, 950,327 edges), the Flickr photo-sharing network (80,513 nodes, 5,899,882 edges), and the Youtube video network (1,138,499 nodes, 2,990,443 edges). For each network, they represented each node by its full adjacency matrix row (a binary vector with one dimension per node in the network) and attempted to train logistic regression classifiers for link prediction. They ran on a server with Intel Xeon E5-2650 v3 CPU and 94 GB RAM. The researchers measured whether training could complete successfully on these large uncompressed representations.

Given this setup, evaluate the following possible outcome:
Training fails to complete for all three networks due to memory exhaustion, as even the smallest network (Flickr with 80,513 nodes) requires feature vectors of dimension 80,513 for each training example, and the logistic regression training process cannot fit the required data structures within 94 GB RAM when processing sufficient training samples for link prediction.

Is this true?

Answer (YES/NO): YES